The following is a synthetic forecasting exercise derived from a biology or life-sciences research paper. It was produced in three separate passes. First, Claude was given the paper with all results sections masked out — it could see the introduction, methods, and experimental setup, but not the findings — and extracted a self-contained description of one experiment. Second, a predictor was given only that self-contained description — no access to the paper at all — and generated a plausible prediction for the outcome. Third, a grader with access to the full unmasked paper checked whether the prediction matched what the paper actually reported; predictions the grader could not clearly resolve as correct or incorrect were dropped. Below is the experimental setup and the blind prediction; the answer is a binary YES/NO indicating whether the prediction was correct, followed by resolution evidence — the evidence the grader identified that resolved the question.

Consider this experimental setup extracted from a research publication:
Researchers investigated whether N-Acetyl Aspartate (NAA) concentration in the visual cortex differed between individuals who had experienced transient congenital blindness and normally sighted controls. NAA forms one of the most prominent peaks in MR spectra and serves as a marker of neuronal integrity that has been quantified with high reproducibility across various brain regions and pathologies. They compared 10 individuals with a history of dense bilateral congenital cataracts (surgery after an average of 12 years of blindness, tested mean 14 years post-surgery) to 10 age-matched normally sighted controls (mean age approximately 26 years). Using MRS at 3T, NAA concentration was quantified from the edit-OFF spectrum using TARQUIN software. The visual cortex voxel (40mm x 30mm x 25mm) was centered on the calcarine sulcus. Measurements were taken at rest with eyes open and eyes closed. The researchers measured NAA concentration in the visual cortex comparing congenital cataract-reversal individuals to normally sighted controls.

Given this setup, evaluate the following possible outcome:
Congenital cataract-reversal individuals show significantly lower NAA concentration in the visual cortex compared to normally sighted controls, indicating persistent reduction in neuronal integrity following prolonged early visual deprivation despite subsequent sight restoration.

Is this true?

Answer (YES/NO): NO